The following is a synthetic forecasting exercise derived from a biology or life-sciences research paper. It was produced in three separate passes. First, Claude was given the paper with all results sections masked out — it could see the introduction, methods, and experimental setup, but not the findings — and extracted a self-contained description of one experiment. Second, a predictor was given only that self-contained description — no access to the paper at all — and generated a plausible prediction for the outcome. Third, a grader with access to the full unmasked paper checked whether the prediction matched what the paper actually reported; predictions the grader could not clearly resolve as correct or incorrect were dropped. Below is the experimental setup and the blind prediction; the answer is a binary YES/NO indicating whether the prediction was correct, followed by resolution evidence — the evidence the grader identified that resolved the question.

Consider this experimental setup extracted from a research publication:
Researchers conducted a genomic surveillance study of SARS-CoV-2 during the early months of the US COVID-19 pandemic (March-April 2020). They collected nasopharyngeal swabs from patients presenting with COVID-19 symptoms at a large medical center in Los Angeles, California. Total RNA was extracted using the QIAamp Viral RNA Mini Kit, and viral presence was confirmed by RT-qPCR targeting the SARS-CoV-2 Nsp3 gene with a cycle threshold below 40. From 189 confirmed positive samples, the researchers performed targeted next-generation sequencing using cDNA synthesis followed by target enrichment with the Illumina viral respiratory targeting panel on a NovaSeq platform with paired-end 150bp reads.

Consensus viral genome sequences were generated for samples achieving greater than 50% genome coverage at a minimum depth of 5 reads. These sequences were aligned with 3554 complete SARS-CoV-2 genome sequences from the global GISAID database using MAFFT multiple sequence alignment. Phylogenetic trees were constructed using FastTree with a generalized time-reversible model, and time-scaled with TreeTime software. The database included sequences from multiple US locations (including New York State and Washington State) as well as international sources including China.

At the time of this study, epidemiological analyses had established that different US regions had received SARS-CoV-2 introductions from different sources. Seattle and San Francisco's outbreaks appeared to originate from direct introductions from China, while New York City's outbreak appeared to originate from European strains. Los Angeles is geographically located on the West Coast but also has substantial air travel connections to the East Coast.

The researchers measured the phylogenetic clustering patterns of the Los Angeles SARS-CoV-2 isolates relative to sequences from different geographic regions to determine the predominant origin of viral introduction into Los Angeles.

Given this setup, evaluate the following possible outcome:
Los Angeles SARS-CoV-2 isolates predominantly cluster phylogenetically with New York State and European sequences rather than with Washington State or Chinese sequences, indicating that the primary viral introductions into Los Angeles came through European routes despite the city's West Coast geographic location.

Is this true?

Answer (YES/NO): YES